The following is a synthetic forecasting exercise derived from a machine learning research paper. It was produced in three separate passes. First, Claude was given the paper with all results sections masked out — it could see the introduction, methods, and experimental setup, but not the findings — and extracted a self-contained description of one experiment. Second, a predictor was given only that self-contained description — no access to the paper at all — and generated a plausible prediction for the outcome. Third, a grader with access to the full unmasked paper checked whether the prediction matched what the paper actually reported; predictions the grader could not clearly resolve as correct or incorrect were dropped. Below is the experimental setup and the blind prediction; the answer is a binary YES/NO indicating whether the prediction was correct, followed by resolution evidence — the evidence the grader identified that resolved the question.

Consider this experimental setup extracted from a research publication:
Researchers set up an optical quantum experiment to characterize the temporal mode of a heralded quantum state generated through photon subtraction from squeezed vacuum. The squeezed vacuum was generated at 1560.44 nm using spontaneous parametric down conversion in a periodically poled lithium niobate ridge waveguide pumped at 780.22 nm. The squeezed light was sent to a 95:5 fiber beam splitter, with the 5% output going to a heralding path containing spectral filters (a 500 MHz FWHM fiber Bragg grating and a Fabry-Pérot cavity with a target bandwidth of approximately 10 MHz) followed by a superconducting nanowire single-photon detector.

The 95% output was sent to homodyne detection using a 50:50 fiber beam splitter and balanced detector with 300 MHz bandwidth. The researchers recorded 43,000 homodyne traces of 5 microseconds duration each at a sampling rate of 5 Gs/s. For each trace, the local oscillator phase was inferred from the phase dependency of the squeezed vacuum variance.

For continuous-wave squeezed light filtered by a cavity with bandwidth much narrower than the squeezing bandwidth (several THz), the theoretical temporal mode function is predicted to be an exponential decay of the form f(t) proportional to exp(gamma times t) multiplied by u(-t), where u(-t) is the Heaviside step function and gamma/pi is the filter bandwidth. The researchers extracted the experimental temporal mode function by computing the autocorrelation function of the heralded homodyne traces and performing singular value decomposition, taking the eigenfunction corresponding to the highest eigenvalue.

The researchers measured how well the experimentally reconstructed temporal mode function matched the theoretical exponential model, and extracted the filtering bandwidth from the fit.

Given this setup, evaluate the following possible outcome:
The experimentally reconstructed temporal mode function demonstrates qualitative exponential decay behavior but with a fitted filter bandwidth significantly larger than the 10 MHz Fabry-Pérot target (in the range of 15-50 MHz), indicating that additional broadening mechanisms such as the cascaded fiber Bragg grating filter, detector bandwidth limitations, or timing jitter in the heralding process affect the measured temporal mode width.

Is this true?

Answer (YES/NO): NO